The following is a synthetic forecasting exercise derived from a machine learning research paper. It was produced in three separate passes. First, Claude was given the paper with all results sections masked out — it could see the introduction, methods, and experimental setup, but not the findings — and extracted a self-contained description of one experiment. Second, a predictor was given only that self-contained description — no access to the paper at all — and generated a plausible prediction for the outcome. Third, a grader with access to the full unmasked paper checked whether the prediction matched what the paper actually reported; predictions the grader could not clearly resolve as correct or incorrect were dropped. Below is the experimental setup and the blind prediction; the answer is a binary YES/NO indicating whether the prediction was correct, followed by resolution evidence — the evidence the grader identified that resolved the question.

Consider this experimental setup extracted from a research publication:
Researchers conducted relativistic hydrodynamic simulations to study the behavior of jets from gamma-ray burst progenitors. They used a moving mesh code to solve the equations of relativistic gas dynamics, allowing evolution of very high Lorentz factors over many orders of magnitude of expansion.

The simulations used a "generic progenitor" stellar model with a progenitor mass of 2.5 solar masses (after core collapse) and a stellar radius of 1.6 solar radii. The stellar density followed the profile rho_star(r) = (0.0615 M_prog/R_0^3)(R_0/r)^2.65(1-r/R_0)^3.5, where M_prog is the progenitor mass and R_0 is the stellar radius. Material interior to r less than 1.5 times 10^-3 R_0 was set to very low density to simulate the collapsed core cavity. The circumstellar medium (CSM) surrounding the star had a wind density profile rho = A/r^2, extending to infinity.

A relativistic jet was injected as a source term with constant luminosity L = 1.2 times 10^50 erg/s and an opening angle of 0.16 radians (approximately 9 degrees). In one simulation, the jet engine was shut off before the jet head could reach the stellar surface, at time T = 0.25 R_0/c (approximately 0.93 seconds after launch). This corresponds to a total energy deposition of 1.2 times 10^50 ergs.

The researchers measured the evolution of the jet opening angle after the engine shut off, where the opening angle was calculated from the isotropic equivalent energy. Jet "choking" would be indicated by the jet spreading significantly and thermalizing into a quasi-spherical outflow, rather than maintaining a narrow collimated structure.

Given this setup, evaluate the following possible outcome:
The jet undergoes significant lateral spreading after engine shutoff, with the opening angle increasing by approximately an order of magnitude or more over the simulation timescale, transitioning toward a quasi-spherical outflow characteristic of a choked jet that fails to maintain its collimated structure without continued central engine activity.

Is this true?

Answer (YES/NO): YES